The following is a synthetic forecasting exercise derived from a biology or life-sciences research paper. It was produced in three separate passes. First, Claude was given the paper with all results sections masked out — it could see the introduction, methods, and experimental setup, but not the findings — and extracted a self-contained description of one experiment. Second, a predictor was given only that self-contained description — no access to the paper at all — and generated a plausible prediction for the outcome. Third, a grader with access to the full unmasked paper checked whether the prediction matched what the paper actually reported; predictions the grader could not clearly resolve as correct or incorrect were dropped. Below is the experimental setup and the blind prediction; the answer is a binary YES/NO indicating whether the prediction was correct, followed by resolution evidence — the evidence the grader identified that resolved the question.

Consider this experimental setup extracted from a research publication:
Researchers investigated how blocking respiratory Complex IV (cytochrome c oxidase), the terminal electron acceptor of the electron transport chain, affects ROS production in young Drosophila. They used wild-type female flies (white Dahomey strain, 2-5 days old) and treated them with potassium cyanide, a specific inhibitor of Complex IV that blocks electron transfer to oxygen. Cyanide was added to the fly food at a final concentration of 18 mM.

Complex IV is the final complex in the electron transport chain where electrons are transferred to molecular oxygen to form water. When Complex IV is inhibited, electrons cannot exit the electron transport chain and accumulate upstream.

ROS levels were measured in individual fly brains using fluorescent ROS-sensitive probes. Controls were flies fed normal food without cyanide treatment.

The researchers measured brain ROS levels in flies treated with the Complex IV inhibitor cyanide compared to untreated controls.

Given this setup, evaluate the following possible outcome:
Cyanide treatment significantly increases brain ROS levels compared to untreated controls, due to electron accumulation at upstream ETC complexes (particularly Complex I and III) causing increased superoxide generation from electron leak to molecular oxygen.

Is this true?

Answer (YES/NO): NO